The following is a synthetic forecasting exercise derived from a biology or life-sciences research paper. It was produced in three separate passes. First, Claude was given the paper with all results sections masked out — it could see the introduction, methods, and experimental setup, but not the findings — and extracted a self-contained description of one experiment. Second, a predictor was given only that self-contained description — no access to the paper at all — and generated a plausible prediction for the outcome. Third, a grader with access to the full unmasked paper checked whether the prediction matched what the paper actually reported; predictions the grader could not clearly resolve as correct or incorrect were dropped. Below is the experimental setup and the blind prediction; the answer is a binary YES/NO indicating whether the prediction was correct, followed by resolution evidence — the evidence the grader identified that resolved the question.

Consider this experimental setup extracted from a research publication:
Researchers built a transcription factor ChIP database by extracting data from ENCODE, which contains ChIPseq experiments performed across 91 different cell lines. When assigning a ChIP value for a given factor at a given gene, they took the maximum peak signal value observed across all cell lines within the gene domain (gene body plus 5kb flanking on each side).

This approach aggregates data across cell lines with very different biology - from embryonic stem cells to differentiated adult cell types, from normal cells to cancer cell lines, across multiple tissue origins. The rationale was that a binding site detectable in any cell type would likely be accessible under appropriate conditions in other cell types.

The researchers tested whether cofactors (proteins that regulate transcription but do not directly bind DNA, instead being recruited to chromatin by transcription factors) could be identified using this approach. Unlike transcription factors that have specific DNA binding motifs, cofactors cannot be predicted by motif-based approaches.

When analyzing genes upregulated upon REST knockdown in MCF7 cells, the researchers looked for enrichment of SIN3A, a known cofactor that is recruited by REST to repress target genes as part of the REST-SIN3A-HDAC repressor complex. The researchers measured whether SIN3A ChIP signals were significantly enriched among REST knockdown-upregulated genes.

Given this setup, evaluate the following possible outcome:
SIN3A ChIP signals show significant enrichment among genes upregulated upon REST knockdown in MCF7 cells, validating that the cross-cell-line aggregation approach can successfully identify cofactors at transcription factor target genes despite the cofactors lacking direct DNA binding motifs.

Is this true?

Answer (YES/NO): YES